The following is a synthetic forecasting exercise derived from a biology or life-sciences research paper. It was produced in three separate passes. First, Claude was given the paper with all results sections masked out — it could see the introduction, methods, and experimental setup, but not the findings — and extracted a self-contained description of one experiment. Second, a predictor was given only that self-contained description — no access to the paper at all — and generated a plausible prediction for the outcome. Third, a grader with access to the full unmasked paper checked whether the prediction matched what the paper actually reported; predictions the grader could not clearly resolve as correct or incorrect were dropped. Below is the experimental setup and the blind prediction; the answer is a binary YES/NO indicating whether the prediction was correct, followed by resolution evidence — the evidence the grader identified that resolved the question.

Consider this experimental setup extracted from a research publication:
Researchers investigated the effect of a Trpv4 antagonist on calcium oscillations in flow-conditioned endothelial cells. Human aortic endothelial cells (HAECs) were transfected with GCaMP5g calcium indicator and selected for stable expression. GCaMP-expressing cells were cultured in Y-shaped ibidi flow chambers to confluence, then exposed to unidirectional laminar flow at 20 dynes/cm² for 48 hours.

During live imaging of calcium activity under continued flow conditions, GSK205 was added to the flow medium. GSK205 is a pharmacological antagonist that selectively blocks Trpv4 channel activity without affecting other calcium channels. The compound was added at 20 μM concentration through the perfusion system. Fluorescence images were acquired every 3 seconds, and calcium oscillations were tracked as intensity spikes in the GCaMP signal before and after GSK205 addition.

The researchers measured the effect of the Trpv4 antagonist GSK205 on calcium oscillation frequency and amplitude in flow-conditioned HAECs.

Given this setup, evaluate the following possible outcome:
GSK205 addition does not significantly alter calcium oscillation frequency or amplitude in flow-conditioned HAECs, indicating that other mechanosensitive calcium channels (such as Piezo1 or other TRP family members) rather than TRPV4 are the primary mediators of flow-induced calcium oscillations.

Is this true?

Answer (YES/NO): NO